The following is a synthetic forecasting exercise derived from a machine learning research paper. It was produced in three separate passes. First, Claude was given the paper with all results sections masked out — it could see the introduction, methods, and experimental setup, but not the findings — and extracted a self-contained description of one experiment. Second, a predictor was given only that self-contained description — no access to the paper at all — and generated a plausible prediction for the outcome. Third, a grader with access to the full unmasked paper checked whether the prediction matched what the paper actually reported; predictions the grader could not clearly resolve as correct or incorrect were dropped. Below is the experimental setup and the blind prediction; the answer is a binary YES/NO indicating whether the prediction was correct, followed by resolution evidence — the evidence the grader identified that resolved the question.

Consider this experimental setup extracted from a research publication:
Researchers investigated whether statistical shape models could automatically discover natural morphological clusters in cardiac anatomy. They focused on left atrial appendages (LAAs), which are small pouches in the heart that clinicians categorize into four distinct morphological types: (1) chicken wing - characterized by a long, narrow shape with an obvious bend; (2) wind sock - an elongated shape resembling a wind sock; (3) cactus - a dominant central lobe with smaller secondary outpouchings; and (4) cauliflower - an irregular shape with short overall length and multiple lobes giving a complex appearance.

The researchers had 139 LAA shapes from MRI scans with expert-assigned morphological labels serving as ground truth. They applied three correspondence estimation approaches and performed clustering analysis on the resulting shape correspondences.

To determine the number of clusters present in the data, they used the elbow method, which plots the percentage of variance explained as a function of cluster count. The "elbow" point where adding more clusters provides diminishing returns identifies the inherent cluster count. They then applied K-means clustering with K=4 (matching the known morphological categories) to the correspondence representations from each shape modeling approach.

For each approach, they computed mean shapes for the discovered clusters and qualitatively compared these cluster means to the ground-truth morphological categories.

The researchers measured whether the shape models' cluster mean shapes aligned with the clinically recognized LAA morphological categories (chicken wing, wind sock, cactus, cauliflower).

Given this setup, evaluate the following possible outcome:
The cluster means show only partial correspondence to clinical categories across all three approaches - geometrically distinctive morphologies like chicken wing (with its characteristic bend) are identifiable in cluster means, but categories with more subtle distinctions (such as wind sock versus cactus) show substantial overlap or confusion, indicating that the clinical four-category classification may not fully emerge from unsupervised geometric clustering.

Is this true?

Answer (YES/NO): NO